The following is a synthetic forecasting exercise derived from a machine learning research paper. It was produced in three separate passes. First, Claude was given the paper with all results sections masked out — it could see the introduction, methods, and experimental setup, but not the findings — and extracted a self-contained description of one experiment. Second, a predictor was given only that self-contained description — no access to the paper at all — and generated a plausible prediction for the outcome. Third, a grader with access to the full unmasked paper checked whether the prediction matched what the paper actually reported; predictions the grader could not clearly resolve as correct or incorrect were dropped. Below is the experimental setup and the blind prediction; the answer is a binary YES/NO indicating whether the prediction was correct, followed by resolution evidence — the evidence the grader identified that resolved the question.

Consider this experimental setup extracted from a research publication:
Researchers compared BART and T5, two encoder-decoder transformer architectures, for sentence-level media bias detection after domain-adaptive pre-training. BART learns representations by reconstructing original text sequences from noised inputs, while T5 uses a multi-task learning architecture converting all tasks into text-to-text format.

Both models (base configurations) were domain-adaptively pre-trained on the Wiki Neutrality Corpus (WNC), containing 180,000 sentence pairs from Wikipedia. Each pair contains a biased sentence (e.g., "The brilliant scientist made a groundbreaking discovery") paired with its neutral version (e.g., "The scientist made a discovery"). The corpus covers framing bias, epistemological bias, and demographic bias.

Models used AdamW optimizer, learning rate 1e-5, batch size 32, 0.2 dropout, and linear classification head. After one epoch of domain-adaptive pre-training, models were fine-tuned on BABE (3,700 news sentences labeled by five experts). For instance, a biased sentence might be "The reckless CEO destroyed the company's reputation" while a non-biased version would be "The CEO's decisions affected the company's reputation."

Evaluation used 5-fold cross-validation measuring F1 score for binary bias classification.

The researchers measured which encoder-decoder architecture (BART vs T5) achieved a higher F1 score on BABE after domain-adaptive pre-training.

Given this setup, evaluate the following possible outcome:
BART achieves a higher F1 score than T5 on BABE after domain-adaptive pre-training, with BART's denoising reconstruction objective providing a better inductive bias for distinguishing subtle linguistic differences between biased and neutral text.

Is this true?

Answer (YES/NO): YES